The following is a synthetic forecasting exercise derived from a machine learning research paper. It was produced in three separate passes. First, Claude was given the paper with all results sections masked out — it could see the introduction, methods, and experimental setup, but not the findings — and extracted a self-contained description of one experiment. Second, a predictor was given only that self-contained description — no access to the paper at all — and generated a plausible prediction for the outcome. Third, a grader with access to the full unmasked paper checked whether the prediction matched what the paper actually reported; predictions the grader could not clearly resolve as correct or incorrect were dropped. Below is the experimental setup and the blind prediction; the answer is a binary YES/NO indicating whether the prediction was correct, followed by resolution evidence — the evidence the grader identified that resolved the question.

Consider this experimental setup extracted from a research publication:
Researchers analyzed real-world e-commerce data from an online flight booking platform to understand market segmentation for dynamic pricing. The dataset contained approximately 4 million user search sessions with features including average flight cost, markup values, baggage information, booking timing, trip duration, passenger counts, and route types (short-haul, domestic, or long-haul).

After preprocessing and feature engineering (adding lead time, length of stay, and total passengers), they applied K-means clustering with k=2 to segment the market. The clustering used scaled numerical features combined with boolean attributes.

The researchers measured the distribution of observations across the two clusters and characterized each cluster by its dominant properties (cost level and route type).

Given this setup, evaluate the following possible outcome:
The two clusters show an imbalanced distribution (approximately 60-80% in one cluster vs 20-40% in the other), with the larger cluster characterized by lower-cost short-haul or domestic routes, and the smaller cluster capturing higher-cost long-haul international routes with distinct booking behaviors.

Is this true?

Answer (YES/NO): YES